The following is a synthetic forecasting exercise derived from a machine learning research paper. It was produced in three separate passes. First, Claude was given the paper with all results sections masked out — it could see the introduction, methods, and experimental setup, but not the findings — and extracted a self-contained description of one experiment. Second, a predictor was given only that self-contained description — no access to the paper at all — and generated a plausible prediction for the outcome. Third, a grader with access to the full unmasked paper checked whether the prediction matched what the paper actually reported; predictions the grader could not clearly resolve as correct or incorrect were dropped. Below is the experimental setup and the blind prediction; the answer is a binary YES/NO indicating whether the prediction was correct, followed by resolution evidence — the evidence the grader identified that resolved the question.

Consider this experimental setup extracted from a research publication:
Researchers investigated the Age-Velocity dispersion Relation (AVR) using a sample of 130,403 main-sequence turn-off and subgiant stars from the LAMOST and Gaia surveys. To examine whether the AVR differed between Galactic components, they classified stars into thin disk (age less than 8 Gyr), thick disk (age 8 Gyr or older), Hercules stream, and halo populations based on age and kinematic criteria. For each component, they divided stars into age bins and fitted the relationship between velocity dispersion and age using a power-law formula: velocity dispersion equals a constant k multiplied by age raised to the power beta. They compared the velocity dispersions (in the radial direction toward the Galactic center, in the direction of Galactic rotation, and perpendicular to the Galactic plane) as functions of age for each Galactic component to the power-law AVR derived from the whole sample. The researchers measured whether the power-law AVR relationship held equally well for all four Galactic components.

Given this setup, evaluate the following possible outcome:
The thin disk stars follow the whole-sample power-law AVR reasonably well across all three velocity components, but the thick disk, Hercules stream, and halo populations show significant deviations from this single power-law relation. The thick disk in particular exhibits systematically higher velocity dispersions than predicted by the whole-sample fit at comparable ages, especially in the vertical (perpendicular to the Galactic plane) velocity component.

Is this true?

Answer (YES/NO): NO